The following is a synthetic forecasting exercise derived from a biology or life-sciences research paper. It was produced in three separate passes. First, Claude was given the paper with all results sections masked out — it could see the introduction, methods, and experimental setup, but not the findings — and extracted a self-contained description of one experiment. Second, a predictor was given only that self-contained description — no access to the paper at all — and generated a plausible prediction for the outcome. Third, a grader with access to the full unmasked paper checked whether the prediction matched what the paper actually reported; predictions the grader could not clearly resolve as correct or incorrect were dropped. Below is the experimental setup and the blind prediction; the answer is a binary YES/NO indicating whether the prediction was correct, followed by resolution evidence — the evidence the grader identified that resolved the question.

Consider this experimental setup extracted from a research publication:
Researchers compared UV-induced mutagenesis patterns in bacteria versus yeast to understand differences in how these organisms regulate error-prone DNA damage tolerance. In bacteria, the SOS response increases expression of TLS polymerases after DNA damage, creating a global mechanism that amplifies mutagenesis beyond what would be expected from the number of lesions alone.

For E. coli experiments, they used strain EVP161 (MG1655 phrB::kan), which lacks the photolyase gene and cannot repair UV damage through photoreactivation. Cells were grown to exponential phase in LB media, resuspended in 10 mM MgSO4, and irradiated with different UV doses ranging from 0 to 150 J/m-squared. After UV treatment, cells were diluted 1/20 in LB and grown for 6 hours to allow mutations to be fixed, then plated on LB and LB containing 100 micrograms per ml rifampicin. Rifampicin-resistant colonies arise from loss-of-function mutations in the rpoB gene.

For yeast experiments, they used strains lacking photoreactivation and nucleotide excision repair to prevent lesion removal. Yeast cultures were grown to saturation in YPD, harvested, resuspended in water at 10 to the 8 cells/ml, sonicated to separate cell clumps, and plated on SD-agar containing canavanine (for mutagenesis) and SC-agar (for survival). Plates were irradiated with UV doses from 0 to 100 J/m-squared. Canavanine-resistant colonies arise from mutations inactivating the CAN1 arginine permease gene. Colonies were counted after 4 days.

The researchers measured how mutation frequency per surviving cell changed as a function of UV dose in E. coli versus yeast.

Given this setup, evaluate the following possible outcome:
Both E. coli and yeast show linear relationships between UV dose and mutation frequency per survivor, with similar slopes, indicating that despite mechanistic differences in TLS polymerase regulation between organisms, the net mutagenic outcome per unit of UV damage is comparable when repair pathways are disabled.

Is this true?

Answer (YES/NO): NO